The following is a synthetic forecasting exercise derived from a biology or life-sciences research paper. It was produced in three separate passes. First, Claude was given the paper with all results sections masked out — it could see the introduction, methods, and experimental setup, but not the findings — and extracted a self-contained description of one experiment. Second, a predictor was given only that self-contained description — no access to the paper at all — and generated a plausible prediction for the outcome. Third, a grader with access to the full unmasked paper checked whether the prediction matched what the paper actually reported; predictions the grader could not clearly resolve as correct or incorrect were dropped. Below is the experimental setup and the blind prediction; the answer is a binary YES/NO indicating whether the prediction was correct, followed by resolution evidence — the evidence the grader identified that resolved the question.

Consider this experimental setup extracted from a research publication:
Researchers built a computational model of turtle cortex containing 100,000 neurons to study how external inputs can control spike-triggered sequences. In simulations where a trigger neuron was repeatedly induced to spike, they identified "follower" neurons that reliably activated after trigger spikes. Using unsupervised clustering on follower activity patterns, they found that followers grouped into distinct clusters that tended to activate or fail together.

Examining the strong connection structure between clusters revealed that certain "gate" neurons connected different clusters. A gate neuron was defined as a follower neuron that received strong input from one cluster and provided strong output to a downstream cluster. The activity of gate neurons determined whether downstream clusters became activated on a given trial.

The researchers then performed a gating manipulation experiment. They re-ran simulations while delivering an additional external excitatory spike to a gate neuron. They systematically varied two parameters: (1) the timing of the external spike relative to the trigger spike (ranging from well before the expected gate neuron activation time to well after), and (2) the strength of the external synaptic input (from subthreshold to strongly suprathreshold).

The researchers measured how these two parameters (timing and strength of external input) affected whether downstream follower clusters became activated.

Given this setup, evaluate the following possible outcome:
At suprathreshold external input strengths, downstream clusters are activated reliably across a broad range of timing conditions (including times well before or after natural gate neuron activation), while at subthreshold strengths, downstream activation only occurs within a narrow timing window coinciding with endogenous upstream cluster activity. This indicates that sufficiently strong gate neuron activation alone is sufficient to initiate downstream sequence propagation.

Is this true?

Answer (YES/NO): NO